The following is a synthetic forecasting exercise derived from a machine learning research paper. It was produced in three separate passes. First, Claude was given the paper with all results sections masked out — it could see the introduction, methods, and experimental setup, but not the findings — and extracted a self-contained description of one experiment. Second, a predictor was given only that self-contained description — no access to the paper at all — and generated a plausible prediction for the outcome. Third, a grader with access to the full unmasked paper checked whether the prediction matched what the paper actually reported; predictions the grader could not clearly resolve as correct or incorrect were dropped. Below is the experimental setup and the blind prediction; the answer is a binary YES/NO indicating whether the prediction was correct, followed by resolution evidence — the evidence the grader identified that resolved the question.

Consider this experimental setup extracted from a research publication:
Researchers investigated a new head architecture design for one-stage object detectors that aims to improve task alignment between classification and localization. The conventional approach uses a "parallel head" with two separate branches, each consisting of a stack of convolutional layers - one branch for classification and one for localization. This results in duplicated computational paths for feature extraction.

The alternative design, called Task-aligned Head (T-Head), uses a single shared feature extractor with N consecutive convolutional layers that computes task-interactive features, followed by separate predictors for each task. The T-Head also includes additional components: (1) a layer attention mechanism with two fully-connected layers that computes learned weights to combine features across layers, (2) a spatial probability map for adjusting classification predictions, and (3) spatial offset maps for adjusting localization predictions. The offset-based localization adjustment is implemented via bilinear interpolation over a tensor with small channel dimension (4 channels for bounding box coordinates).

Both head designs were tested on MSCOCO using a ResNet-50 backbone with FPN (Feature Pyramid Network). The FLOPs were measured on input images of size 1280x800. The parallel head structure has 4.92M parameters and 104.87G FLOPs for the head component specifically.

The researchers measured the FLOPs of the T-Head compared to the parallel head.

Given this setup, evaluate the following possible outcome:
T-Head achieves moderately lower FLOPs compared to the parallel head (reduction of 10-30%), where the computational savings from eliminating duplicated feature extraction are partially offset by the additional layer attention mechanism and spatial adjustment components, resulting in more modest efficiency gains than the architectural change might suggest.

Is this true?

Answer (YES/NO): NO